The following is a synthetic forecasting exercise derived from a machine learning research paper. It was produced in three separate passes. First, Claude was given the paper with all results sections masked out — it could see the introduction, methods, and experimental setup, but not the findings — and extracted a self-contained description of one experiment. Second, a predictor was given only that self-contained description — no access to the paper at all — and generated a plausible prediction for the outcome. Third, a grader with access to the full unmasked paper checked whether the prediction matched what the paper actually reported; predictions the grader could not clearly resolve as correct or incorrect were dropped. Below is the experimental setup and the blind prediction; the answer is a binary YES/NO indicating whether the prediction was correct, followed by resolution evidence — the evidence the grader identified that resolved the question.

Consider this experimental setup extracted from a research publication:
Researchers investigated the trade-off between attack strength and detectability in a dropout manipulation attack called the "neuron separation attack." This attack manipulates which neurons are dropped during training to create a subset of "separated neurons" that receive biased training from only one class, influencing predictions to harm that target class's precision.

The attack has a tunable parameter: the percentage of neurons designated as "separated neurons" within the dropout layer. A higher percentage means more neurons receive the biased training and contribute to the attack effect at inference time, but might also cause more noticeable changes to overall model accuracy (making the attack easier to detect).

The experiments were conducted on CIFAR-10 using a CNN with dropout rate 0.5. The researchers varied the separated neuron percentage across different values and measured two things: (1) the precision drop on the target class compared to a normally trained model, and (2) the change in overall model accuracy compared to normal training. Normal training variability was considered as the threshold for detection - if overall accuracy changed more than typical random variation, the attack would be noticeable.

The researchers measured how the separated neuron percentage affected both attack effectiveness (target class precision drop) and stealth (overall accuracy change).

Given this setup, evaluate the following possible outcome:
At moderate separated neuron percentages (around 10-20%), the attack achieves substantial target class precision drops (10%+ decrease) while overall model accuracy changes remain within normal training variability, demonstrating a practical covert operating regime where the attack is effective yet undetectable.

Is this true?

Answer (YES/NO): NO